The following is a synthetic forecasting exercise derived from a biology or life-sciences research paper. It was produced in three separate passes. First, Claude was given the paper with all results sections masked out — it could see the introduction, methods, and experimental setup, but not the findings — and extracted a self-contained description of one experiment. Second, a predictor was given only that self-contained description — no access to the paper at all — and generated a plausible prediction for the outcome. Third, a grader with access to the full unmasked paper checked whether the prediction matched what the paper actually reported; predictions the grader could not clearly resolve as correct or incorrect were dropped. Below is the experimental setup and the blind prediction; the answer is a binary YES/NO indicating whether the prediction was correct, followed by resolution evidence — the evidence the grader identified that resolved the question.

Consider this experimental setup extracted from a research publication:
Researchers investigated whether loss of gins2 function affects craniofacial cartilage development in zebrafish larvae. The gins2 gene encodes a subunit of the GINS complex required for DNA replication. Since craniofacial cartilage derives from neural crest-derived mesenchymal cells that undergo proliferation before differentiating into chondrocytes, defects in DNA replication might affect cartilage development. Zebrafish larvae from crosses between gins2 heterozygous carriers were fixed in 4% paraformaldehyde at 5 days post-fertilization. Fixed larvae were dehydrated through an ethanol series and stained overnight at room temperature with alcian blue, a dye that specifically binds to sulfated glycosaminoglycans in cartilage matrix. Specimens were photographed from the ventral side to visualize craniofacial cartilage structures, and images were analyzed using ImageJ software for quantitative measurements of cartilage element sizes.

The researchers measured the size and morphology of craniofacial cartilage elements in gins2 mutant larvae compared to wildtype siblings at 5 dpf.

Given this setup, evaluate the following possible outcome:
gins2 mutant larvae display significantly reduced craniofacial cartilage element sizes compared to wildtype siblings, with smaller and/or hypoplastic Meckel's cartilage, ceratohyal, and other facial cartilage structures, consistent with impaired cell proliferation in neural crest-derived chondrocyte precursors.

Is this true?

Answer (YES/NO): YES